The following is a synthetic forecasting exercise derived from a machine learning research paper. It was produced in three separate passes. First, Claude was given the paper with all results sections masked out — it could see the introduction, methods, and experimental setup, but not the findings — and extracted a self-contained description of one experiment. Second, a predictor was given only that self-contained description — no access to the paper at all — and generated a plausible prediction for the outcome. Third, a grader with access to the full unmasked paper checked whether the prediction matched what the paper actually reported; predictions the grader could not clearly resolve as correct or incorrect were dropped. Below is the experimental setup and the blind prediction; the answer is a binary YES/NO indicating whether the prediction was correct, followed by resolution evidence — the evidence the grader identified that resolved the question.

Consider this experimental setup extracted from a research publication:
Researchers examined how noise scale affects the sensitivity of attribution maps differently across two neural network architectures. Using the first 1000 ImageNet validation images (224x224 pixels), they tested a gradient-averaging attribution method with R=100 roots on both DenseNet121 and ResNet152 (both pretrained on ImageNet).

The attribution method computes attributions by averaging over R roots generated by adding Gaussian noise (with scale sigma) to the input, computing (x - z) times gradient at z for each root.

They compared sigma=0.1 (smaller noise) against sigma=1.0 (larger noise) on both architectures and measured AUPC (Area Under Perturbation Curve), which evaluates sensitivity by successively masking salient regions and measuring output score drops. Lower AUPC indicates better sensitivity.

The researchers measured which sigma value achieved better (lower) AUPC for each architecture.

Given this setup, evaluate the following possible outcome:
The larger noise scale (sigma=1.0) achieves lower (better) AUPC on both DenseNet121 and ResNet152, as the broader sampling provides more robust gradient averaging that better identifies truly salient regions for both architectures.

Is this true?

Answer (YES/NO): NO